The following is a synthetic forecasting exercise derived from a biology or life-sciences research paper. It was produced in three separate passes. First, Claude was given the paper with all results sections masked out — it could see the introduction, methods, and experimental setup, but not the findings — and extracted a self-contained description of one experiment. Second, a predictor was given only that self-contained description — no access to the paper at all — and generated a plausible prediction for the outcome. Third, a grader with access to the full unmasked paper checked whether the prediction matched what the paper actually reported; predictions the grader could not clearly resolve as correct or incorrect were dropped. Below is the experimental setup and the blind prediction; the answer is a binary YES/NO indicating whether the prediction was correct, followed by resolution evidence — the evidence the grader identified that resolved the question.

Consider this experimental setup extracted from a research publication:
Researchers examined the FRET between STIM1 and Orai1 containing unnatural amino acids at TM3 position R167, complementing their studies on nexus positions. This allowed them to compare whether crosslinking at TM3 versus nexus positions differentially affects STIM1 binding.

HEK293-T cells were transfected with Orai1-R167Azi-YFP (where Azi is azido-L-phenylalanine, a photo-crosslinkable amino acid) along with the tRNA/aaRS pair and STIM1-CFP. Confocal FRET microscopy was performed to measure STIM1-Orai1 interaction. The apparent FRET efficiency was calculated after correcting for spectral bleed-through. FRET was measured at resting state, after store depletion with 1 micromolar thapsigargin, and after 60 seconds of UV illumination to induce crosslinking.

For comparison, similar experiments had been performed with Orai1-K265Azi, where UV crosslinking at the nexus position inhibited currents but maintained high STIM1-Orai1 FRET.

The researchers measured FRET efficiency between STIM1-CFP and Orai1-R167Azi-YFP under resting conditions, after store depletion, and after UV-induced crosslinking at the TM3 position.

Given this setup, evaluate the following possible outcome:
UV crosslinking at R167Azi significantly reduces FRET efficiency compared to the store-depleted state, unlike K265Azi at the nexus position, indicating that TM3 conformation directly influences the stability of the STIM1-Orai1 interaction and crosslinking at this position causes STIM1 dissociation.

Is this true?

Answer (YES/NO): NO